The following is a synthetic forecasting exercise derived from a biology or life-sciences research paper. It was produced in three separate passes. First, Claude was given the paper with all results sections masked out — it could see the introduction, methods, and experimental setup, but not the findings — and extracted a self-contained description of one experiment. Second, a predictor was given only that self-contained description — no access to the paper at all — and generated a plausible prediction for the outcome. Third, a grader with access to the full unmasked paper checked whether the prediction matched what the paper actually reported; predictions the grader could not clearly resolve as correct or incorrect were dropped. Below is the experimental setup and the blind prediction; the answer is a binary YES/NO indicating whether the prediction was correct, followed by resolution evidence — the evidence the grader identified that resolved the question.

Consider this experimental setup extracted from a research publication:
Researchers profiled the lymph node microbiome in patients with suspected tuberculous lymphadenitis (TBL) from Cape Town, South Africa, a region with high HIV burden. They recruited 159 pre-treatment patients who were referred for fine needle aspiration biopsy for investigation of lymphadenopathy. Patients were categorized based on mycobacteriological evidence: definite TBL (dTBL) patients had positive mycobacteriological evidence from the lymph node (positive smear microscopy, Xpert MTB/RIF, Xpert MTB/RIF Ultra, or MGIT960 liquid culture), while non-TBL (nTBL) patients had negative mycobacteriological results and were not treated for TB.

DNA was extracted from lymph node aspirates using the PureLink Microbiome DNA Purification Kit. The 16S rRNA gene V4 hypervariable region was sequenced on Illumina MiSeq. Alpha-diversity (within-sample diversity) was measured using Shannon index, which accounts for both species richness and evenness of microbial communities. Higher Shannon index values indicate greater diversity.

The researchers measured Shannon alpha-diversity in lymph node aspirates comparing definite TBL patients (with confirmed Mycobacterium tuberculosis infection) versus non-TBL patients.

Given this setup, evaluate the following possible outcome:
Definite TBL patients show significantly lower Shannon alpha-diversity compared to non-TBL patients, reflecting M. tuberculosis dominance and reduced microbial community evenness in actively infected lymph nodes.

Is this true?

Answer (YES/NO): NO